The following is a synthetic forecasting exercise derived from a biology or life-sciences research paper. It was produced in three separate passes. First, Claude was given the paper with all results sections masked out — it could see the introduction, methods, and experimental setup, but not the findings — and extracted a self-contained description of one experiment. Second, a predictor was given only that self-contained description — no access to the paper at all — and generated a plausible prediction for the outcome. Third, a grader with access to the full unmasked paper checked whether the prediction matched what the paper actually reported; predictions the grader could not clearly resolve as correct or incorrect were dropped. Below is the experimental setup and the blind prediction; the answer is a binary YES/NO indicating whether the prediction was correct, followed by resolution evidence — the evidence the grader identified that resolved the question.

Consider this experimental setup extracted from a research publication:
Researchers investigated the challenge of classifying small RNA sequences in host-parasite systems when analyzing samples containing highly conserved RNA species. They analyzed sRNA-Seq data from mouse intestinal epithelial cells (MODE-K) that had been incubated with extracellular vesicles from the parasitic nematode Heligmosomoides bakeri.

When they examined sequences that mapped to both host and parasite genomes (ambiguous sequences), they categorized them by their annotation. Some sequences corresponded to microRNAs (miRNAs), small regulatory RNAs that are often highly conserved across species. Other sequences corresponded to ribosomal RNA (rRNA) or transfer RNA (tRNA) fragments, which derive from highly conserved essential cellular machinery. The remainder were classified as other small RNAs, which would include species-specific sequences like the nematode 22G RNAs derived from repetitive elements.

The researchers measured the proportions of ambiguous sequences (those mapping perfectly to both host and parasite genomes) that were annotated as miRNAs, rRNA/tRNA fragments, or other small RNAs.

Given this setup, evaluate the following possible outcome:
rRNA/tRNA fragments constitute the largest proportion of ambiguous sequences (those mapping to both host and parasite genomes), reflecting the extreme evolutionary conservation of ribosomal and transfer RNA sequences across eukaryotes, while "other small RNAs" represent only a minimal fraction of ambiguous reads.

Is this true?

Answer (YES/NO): NO